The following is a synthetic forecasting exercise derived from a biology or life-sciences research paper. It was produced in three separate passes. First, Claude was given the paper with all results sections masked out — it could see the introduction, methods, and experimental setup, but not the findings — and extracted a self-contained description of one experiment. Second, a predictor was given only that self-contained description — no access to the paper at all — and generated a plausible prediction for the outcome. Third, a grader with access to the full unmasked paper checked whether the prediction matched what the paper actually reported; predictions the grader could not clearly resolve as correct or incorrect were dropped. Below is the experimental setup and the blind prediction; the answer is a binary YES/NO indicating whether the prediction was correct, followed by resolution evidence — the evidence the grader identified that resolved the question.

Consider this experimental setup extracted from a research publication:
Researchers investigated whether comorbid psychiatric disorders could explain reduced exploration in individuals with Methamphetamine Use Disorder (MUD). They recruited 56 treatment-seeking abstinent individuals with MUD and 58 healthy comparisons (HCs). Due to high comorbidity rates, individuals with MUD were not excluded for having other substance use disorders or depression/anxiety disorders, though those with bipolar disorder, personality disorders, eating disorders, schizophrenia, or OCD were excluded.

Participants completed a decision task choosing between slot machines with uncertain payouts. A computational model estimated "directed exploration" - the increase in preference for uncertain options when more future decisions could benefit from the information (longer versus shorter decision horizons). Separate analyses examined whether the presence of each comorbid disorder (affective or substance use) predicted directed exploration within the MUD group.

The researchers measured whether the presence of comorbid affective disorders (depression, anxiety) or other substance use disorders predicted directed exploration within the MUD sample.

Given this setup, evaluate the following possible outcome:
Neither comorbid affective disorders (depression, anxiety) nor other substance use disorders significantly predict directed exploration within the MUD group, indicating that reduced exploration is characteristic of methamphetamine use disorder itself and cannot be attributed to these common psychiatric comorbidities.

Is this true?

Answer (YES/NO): YES